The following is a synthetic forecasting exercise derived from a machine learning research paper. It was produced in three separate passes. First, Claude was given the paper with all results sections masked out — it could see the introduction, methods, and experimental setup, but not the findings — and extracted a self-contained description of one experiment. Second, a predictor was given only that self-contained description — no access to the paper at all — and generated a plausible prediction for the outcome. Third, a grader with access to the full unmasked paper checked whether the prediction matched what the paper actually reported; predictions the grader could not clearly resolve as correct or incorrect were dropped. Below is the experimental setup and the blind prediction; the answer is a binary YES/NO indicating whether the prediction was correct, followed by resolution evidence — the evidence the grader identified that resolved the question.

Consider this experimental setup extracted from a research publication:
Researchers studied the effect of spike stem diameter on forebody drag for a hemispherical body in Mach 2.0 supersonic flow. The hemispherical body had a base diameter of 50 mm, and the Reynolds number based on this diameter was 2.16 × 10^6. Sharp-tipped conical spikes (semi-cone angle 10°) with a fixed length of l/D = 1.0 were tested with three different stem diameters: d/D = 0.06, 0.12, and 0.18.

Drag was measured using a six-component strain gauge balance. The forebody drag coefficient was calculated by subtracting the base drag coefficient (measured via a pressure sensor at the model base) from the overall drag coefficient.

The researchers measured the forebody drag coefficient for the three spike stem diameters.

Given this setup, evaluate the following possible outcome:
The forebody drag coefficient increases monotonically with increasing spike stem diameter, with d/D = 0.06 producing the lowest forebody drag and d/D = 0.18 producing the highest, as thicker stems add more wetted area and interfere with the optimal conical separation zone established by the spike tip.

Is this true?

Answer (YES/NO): YES